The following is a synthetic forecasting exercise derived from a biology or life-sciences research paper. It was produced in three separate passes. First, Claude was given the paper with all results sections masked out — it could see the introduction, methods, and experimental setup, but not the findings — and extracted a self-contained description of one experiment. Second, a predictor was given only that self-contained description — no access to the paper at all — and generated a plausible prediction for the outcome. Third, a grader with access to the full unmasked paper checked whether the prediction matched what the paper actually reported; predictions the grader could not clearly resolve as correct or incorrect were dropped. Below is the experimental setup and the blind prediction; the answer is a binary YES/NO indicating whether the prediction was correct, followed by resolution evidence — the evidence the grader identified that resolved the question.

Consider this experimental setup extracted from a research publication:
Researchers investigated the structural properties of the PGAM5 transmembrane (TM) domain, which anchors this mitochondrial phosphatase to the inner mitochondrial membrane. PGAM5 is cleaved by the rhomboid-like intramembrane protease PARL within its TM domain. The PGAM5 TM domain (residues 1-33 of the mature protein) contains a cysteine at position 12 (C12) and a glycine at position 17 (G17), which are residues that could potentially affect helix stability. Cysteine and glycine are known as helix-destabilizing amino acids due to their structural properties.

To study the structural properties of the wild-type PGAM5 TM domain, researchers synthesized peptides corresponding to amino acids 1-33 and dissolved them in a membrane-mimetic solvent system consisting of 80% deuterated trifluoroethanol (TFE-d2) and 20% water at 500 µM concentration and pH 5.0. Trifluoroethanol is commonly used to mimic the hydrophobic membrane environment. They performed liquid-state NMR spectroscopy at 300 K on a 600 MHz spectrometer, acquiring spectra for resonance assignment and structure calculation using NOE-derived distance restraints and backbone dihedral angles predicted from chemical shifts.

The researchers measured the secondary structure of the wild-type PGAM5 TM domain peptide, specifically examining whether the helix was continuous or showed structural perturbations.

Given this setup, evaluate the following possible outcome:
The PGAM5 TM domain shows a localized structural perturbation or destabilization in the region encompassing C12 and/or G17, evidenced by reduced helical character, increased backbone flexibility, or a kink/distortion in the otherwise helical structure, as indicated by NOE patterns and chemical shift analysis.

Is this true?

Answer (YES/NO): YES